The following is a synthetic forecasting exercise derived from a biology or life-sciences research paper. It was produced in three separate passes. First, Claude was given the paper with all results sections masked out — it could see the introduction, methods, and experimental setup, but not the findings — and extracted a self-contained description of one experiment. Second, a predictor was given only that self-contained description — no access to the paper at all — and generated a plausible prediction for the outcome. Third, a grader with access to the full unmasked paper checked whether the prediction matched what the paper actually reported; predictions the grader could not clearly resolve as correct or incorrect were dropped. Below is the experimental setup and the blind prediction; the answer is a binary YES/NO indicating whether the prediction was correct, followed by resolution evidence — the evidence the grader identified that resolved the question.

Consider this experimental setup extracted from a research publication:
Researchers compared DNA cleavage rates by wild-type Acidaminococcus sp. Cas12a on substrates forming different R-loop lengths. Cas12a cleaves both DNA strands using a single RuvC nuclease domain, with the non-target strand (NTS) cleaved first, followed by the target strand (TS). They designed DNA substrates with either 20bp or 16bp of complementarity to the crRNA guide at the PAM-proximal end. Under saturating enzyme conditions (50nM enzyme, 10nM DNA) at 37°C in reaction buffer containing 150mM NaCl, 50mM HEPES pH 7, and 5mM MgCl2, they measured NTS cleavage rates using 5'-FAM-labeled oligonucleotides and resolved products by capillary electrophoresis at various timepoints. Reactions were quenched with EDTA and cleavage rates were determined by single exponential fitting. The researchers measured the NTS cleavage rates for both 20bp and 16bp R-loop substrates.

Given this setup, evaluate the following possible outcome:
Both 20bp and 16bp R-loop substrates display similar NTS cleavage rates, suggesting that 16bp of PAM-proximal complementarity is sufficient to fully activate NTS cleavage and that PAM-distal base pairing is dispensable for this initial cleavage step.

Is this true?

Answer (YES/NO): NO